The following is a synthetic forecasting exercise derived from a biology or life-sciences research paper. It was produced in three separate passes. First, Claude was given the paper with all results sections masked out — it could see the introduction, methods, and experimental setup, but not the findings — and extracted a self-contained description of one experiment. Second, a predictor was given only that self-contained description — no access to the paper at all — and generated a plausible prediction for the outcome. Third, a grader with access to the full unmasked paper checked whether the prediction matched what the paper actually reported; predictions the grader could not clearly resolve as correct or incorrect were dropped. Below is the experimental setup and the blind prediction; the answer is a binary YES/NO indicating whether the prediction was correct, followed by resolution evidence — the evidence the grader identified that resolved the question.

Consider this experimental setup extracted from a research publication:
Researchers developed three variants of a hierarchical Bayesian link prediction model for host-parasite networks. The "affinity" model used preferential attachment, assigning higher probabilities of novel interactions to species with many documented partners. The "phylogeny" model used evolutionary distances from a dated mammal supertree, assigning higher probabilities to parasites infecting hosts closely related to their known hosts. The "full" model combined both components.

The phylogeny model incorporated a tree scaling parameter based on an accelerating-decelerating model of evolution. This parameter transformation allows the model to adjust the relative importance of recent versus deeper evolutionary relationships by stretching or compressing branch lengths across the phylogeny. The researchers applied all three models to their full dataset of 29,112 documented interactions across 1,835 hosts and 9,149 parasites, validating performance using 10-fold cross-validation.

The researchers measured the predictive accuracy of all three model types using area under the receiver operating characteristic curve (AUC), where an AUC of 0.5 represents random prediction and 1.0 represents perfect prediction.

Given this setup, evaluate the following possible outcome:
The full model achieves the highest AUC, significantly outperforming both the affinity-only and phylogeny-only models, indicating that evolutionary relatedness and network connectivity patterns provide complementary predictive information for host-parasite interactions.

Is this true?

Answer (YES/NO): NO